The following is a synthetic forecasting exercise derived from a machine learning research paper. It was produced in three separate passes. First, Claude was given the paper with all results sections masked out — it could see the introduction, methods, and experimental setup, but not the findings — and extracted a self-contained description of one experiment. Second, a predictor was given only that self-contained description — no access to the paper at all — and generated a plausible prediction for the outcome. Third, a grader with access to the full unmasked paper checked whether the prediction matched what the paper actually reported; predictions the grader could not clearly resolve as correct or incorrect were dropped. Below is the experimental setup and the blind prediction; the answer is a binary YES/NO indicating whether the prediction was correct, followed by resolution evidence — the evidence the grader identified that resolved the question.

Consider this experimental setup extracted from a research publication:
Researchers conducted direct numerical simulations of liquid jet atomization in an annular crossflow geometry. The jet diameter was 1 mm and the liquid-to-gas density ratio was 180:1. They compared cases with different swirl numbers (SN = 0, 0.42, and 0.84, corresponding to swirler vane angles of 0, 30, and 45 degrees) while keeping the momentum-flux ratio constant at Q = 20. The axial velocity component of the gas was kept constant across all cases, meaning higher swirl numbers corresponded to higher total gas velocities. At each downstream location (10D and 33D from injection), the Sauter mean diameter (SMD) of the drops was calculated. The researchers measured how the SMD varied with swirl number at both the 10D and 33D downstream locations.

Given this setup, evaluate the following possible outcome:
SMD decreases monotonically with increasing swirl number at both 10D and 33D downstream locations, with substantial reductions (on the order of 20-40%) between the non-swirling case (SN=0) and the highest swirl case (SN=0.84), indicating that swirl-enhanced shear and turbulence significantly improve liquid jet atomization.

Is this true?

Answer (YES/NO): NO